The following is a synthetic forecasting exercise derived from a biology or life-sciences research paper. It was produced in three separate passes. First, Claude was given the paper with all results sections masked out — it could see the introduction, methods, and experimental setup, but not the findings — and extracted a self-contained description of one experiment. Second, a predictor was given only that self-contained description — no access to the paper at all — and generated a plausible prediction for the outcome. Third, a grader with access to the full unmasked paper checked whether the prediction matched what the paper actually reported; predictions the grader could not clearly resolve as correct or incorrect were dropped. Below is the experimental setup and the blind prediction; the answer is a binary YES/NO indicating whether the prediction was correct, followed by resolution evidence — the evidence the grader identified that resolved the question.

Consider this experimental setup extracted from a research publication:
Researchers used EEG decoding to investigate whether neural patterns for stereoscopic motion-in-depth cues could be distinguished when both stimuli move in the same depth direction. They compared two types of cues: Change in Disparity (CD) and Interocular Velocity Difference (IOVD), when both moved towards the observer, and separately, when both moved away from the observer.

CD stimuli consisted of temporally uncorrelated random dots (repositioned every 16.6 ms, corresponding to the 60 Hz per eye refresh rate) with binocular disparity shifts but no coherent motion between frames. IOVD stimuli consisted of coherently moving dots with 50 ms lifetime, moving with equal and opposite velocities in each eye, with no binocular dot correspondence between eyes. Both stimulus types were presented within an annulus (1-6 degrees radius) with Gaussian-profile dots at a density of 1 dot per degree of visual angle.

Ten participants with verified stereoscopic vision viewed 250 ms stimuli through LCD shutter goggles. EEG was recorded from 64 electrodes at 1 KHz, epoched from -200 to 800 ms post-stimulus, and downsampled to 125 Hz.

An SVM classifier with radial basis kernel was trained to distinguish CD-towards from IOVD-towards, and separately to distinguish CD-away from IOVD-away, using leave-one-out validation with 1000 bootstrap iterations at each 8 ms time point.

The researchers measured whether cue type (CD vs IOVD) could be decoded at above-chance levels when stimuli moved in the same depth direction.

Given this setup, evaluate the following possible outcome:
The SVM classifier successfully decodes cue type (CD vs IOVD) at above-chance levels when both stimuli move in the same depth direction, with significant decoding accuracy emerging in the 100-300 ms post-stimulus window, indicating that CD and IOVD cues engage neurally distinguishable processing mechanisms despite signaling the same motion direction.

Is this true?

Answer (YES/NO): YES